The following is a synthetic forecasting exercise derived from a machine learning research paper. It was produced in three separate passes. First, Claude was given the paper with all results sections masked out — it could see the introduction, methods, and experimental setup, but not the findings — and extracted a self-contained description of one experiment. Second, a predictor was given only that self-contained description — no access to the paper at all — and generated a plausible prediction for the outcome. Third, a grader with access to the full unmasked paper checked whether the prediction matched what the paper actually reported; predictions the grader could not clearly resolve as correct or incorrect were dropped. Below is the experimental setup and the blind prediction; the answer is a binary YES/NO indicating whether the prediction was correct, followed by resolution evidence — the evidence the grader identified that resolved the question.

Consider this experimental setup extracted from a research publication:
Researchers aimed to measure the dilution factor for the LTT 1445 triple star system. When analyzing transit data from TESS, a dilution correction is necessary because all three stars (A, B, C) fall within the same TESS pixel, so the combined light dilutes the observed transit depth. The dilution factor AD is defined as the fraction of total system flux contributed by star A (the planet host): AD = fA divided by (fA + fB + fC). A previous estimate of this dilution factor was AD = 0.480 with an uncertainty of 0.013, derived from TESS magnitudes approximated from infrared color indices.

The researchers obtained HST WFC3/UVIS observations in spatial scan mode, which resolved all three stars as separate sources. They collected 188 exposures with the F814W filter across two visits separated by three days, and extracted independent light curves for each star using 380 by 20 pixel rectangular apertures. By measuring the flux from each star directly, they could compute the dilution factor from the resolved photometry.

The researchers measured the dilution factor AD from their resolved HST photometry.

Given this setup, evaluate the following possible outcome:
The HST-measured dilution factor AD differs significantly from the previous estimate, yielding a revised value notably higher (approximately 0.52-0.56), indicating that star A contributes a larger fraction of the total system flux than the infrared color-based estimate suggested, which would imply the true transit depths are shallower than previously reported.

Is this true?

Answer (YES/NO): NO